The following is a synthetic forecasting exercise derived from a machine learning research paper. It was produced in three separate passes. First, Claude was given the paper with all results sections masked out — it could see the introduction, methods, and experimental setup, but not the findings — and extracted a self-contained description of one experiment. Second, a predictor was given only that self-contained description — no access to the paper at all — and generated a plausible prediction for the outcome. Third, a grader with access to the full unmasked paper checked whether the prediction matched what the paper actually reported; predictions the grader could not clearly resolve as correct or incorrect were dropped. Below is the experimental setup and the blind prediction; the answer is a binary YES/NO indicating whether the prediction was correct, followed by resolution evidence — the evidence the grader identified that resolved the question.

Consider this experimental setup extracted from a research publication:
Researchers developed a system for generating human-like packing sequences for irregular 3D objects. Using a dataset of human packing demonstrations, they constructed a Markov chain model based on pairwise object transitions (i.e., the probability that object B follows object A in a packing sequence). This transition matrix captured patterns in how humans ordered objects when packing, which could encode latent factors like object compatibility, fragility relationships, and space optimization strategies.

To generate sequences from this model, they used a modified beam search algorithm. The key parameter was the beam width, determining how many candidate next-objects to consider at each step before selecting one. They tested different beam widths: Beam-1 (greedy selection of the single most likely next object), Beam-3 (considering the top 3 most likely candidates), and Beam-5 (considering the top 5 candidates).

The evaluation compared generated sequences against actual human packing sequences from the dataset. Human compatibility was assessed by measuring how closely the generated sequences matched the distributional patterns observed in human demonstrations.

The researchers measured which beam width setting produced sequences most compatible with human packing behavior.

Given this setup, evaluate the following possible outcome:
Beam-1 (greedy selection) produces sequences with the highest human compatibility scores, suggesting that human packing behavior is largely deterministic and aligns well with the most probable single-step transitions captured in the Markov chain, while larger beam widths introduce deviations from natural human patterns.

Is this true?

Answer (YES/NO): NO